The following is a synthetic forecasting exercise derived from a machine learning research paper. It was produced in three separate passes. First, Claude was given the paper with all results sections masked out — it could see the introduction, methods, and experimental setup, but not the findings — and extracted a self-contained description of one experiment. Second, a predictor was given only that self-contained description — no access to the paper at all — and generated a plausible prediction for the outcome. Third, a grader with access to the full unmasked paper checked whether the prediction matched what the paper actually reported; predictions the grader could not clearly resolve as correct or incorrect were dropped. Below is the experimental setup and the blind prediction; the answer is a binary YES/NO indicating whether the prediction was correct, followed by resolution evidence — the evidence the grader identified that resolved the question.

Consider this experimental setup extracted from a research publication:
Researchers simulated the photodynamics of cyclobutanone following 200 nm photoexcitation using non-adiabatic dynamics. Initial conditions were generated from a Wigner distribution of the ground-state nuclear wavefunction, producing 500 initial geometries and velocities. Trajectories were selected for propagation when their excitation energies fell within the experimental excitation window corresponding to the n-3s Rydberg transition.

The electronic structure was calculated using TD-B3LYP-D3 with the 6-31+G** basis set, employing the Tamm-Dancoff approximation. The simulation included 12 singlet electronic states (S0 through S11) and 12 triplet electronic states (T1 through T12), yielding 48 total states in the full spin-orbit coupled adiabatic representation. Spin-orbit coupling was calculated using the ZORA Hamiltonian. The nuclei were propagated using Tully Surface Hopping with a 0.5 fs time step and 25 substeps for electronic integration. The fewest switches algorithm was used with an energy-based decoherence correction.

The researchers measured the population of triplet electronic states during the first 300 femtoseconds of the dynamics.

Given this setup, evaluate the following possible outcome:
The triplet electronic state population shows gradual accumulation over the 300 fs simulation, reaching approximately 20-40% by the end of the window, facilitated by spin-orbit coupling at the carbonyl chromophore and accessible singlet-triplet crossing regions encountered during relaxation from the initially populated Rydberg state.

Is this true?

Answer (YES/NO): NO